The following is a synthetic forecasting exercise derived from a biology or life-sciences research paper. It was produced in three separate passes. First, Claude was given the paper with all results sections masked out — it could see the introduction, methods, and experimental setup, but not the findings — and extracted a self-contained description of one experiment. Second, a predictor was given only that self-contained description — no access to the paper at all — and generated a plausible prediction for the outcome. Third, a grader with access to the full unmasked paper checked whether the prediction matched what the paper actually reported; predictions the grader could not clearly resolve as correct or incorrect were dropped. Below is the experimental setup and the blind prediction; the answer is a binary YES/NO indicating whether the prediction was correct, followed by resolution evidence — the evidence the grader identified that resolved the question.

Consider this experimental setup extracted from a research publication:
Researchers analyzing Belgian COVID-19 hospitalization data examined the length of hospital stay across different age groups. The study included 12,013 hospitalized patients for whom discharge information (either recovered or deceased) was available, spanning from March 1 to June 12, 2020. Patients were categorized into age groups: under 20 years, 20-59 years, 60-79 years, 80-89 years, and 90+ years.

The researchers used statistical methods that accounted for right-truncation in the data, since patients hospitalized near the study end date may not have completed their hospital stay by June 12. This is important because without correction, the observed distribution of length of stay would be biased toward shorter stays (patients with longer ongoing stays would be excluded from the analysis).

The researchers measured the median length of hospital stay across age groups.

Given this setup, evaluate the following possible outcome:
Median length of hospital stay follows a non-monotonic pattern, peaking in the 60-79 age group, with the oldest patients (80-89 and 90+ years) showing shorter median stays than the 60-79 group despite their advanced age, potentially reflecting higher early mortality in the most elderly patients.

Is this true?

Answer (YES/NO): NO